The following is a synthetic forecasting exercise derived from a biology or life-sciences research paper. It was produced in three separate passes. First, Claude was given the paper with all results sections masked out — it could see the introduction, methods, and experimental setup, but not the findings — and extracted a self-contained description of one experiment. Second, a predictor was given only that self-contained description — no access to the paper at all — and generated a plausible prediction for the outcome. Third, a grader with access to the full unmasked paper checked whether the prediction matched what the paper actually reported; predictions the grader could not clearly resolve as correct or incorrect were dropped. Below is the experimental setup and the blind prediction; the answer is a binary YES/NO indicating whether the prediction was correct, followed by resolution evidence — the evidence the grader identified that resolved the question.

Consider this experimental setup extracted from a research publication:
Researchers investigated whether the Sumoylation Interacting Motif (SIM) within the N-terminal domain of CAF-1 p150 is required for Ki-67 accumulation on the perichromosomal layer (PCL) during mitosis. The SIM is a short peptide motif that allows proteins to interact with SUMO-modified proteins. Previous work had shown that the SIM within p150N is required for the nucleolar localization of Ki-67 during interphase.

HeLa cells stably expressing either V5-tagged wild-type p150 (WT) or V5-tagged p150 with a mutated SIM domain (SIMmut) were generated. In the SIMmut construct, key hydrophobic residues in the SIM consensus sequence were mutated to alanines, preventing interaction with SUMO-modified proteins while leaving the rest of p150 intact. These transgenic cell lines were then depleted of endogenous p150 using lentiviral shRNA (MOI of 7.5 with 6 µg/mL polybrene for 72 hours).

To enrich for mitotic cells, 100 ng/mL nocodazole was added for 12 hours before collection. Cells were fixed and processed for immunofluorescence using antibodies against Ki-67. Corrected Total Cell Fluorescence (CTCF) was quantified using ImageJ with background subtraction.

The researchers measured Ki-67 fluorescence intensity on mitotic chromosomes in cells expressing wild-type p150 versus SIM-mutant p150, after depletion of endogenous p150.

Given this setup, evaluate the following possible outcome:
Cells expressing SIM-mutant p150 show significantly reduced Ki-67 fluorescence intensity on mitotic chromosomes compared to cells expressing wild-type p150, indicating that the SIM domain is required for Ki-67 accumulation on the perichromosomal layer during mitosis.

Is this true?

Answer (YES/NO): YES